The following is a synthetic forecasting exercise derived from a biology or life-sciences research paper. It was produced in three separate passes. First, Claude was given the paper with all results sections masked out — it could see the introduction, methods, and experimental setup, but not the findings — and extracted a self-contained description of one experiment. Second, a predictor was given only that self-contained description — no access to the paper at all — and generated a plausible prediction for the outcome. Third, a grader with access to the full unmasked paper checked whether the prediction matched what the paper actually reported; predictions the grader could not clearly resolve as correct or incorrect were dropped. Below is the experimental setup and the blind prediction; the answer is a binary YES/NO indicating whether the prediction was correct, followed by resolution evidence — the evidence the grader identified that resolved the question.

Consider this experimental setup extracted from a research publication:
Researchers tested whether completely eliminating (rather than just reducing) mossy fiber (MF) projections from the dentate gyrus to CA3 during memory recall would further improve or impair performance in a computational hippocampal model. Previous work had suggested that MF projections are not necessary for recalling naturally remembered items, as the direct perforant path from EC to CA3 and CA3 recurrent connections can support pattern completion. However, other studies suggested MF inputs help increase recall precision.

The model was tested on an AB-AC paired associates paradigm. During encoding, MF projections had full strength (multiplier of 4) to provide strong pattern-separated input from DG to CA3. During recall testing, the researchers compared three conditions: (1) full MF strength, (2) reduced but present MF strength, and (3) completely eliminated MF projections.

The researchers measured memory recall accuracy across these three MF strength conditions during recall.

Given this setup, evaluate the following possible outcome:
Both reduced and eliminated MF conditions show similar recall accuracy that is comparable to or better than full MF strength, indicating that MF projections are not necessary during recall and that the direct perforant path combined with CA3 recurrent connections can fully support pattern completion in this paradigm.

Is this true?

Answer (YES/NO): NO